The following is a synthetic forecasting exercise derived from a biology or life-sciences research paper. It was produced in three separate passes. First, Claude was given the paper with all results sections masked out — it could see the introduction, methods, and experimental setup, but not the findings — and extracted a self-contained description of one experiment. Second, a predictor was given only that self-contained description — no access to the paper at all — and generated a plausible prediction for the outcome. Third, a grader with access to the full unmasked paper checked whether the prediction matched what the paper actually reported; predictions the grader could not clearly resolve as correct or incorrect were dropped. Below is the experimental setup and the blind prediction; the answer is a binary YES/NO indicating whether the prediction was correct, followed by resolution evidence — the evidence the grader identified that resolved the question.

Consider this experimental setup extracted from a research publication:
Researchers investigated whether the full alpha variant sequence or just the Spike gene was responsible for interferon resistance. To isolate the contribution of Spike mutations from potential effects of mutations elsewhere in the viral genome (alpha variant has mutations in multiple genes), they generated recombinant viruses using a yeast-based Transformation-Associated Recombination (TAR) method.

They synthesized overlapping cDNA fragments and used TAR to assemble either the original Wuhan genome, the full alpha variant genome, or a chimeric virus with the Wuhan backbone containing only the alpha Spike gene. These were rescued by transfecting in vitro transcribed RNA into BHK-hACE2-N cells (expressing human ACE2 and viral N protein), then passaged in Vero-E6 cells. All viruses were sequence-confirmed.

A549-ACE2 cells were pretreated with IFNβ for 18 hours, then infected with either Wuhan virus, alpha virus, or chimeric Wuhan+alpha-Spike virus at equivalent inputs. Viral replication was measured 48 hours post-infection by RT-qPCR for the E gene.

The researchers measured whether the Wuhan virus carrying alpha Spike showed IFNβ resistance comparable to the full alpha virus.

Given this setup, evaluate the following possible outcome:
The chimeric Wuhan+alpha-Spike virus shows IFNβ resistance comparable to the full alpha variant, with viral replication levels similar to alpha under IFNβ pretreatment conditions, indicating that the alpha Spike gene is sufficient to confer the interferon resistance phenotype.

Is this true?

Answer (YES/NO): YES